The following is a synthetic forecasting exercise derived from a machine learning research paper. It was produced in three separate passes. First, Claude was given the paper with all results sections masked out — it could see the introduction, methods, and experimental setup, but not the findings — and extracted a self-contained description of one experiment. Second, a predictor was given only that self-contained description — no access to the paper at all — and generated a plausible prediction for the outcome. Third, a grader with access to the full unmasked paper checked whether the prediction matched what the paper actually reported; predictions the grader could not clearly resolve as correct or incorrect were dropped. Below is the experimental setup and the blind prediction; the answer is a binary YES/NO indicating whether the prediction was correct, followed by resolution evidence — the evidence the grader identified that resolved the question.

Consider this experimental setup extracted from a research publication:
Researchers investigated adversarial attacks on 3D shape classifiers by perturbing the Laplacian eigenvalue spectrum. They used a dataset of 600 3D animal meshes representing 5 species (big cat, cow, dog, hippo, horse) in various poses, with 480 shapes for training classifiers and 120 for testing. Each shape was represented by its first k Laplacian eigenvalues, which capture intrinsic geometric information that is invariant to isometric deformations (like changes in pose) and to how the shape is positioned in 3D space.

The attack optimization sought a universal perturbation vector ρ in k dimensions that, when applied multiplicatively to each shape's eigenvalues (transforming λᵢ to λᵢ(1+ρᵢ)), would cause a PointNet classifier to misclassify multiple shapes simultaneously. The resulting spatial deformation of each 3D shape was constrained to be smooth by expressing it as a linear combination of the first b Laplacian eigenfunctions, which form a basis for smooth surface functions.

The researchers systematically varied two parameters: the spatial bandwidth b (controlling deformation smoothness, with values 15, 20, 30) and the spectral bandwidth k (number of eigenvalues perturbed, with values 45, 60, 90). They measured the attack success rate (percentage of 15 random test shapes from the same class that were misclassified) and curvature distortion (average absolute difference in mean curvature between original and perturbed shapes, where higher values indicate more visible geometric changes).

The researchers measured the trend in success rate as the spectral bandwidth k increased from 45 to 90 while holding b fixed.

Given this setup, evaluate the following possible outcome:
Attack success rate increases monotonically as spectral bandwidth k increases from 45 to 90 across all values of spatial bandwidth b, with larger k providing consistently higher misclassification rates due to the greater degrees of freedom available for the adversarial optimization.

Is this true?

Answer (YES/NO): NO